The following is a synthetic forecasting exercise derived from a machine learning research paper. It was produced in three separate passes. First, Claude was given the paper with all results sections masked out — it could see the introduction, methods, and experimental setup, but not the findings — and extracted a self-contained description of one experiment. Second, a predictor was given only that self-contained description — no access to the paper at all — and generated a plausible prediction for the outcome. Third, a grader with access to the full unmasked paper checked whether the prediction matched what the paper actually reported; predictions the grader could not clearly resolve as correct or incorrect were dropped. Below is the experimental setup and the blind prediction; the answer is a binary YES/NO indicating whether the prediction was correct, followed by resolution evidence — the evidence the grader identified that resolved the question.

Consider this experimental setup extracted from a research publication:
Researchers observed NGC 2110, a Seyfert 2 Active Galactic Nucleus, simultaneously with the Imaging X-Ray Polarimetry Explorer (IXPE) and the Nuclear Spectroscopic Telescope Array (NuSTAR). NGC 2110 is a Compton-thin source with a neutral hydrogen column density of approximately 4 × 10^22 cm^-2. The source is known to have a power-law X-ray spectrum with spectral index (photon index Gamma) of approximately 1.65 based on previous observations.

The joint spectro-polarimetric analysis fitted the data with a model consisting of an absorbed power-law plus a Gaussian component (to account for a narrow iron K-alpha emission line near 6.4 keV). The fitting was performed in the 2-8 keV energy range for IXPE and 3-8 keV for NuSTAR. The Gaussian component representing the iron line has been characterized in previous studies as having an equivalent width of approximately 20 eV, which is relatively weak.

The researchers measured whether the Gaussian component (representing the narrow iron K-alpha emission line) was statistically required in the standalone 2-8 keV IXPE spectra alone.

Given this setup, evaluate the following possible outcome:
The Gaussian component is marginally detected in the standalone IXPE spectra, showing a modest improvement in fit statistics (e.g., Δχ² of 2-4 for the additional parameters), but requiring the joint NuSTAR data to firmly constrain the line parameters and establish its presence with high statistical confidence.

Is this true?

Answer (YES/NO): NO